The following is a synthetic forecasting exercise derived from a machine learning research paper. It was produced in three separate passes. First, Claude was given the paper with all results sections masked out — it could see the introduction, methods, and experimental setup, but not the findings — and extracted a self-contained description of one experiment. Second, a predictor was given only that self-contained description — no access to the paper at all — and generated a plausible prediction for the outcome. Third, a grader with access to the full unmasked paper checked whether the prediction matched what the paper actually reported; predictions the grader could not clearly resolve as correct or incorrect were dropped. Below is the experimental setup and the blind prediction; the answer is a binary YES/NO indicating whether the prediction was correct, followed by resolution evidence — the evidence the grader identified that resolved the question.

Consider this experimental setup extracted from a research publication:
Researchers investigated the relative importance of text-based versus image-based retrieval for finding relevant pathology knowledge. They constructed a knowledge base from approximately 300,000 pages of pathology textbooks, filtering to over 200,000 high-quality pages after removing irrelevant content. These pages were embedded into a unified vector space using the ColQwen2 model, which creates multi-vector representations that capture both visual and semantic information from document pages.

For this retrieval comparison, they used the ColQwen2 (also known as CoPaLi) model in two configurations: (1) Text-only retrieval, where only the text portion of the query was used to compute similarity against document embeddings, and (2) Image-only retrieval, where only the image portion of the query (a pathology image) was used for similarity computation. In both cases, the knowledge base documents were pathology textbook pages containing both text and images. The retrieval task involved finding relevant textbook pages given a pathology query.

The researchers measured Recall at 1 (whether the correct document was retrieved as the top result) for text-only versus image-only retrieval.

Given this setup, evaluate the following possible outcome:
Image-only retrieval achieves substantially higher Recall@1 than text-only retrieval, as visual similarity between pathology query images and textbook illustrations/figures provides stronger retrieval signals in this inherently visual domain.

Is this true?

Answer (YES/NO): NO